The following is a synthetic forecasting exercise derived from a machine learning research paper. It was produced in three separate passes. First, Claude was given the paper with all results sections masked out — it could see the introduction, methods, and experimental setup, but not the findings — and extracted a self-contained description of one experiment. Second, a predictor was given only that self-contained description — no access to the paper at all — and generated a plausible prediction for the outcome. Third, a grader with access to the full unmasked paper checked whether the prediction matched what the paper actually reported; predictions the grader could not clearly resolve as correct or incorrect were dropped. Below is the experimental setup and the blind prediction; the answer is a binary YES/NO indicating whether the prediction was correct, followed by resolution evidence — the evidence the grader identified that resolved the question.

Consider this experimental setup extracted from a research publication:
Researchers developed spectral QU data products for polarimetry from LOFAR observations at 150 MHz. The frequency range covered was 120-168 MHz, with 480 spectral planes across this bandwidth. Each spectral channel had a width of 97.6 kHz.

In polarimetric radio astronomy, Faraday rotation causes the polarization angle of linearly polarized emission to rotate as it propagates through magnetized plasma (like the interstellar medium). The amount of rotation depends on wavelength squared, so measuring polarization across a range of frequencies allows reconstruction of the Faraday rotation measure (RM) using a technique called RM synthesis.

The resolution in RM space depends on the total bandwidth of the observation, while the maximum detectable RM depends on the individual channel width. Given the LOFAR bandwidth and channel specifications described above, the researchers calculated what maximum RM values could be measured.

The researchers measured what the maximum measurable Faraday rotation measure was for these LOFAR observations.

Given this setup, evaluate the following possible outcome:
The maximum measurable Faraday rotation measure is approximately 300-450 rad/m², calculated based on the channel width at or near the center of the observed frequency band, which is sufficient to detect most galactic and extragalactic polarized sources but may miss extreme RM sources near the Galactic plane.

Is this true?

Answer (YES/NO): YES